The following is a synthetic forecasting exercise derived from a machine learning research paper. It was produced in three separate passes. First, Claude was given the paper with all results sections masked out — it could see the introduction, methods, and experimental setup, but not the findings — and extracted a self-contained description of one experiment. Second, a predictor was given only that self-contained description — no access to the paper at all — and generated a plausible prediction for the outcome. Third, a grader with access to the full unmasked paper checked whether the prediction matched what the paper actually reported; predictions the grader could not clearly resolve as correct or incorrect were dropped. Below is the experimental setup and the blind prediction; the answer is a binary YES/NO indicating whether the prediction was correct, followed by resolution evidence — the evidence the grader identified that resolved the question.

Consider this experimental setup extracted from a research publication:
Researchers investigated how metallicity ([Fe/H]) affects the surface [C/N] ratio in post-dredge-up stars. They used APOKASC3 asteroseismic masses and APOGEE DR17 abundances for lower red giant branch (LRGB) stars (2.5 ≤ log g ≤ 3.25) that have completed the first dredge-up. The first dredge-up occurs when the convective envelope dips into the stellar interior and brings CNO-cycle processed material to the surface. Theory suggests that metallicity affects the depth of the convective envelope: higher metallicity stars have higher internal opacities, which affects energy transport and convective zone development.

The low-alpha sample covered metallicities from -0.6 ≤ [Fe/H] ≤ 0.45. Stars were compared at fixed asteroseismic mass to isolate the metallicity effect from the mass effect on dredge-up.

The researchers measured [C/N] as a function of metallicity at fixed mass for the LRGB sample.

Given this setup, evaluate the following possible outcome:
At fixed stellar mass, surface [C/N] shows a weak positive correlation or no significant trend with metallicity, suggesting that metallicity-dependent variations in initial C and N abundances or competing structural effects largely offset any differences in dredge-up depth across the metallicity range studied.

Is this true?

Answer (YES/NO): NO